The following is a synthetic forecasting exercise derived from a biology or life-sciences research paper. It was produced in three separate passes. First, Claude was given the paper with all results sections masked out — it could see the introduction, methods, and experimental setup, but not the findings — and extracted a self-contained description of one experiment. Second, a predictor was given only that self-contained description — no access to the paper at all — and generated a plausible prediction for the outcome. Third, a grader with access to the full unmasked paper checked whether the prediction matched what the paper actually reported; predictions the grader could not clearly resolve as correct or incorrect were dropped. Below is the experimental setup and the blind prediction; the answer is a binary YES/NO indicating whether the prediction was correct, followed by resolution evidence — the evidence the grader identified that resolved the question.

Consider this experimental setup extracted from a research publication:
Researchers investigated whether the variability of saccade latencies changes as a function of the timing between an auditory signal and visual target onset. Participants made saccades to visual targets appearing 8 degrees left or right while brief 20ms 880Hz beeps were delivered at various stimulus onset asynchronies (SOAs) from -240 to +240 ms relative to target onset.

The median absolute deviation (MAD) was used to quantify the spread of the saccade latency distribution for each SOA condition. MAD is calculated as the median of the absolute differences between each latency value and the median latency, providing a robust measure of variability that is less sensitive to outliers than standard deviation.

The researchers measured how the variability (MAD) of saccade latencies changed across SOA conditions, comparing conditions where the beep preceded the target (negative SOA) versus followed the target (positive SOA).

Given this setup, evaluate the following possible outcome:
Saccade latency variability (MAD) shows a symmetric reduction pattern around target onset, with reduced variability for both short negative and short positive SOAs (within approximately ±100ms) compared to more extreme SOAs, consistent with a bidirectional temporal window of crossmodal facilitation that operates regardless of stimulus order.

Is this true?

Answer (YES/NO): NO